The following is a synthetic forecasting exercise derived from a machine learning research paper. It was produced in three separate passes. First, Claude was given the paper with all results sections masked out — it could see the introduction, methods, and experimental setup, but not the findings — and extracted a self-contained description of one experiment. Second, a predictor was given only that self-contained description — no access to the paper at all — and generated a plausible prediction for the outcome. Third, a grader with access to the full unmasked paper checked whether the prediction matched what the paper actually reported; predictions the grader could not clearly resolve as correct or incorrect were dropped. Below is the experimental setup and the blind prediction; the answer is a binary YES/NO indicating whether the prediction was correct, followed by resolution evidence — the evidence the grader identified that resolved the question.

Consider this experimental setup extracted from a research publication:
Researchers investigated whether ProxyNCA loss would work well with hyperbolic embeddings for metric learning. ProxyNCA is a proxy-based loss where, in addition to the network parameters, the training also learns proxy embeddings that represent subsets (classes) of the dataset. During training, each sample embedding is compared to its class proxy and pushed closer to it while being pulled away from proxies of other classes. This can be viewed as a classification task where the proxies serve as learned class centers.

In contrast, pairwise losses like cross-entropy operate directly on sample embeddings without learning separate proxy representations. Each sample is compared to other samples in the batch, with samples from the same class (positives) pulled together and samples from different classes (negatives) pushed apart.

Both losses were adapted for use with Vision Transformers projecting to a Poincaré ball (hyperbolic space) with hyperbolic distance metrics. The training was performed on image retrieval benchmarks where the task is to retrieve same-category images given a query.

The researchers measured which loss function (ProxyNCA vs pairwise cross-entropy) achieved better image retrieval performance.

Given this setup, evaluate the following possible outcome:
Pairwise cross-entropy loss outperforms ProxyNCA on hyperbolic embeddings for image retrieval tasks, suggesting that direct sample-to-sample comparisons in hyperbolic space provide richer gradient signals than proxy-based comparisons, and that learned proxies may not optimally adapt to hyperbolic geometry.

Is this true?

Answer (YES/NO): YES